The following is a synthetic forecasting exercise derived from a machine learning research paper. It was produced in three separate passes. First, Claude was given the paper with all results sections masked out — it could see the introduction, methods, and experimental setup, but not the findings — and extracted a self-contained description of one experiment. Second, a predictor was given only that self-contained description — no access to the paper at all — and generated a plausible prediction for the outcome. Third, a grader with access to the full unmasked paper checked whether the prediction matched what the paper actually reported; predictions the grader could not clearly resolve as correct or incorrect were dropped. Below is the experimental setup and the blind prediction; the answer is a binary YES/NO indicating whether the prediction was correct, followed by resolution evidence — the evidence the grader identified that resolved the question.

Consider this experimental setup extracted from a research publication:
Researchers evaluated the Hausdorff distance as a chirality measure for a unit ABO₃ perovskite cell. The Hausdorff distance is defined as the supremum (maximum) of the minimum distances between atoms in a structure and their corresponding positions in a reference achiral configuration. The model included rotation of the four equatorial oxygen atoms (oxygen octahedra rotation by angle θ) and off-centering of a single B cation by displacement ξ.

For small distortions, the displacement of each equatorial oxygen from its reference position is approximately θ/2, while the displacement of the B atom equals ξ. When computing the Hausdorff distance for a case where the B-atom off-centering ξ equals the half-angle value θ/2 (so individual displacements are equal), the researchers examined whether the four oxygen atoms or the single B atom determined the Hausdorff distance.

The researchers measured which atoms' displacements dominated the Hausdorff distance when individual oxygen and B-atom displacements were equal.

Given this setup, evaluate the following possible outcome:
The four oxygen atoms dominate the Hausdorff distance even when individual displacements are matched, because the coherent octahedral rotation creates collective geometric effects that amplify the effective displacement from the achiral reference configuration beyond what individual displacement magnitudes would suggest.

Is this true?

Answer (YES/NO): NO